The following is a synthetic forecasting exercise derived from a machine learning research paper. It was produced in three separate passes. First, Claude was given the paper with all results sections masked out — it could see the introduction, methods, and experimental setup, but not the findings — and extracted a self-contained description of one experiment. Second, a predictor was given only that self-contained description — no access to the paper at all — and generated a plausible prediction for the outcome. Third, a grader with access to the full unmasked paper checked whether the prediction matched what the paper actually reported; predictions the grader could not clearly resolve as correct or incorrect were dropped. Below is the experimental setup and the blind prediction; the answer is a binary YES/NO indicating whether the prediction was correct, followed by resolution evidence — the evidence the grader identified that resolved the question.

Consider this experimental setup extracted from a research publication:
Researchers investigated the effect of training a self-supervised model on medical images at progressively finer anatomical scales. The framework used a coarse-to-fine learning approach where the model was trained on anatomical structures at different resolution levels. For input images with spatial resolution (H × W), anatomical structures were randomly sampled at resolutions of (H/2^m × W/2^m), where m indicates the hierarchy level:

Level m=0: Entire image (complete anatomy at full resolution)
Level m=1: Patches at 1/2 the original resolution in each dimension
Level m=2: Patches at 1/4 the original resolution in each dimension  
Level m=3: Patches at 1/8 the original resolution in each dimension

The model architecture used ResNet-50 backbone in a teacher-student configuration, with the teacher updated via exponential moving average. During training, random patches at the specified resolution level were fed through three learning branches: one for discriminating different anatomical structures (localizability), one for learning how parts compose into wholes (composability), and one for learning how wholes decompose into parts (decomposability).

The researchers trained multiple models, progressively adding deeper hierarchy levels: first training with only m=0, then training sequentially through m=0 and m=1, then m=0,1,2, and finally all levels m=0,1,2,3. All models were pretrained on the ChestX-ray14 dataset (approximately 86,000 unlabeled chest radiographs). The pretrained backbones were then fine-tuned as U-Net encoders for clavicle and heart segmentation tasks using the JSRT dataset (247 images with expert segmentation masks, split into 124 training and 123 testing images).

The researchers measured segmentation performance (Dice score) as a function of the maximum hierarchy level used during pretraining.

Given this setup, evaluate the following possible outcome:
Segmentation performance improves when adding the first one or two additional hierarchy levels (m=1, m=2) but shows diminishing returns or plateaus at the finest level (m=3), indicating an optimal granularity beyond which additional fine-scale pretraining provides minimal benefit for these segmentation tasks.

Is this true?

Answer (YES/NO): YES